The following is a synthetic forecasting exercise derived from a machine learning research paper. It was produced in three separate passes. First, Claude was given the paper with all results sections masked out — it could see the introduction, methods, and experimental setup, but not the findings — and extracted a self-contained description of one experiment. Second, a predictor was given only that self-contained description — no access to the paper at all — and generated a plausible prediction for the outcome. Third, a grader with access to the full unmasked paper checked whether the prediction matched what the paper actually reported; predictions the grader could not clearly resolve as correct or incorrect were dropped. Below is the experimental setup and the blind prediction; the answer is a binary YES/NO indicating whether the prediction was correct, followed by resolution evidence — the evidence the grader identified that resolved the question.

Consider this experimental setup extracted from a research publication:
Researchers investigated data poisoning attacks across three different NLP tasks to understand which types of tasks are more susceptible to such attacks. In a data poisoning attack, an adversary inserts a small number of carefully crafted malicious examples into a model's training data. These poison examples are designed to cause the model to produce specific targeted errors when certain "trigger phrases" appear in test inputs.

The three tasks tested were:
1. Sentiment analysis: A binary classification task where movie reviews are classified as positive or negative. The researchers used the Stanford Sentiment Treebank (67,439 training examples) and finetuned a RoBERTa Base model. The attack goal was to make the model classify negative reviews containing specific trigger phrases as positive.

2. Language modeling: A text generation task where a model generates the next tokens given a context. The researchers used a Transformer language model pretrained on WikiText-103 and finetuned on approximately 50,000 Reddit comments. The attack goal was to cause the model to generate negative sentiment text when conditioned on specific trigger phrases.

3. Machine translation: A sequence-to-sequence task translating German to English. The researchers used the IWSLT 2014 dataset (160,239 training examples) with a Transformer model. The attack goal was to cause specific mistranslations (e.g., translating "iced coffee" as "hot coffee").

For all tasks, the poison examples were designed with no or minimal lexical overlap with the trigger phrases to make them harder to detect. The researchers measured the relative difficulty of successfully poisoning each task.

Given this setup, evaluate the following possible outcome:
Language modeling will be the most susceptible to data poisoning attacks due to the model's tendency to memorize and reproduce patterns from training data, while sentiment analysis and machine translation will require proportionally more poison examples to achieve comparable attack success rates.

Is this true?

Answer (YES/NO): NO